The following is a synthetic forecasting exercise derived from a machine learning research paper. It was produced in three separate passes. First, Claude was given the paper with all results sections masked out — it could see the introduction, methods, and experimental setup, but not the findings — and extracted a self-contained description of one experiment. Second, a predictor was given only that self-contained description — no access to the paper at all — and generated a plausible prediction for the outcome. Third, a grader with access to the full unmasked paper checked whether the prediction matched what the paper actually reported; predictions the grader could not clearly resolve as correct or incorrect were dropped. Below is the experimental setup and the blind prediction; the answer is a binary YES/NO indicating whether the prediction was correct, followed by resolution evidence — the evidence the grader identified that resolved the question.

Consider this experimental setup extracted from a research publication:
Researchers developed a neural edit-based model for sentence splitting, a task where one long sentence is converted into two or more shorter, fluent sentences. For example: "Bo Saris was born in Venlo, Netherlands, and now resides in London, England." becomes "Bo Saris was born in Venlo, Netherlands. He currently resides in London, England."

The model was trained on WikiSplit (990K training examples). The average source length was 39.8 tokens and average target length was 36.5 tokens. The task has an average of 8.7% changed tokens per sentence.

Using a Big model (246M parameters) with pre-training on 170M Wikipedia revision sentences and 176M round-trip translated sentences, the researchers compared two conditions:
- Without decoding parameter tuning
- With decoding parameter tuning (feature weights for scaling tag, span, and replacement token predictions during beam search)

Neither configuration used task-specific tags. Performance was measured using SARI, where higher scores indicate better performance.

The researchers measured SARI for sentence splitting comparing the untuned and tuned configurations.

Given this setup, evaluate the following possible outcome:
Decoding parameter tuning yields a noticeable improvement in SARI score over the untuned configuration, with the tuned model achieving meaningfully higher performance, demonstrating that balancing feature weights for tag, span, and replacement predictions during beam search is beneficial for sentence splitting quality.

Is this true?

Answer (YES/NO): NO